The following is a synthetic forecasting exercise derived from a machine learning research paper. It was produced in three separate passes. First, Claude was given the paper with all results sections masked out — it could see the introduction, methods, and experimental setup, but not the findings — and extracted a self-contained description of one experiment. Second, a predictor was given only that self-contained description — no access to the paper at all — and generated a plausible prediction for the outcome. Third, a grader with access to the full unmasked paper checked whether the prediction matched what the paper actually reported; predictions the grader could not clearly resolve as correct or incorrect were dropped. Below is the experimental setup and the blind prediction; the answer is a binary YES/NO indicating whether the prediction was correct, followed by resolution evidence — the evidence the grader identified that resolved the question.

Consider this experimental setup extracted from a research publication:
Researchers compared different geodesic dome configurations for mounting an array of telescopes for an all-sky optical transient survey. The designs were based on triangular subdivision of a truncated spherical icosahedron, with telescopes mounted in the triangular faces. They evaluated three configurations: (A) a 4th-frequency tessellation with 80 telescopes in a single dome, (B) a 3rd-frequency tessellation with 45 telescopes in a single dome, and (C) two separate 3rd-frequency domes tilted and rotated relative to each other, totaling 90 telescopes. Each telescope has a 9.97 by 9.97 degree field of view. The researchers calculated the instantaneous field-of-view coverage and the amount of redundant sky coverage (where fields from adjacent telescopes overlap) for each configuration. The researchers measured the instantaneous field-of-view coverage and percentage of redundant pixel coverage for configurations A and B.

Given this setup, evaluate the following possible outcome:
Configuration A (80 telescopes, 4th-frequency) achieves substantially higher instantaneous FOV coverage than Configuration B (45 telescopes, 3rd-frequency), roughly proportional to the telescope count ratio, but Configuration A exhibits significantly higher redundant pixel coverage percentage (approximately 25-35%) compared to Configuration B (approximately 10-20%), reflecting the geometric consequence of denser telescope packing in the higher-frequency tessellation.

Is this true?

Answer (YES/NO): NO